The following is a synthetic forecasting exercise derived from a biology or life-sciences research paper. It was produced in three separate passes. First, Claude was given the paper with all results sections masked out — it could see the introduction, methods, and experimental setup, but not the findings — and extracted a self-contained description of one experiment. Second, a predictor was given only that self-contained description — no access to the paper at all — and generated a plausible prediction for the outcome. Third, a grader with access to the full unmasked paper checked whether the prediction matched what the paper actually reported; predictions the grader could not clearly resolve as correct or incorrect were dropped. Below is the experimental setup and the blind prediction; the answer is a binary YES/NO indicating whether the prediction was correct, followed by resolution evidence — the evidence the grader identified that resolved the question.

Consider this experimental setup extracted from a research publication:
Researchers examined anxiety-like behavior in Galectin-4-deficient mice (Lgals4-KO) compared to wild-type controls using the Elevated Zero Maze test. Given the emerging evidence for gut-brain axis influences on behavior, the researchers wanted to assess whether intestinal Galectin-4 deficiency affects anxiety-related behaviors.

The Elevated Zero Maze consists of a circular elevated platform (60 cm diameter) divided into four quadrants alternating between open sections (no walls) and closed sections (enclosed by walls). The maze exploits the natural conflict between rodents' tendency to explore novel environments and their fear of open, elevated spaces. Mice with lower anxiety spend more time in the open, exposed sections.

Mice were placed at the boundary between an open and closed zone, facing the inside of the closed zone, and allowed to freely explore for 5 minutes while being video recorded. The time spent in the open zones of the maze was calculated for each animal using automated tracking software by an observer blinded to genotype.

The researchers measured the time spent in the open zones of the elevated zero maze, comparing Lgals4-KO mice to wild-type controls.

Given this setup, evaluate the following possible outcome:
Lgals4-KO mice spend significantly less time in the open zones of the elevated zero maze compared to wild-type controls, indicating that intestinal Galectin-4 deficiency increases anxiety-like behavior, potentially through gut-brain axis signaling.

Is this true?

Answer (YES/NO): NO